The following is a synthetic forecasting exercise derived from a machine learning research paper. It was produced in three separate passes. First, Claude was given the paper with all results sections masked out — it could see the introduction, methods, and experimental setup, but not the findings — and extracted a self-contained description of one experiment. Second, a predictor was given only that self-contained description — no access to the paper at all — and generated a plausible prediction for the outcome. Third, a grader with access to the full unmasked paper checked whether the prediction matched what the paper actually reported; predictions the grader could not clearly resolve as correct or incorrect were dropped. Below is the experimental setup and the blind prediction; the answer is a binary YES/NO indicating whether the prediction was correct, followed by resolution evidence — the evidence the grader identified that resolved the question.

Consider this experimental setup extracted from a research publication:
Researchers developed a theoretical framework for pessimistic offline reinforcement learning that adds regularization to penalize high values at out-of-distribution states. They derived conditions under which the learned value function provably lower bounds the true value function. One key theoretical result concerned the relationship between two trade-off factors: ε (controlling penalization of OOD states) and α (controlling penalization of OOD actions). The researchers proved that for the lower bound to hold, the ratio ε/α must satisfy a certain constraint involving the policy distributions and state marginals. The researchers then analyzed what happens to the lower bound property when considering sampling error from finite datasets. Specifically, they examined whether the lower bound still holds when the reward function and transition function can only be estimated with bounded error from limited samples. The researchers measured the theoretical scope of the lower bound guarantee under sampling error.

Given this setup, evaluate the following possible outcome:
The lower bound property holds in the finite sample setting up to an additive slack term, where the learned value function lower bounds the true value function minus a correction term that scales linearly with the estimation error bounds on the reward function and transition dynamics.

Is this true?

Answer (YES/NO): NO